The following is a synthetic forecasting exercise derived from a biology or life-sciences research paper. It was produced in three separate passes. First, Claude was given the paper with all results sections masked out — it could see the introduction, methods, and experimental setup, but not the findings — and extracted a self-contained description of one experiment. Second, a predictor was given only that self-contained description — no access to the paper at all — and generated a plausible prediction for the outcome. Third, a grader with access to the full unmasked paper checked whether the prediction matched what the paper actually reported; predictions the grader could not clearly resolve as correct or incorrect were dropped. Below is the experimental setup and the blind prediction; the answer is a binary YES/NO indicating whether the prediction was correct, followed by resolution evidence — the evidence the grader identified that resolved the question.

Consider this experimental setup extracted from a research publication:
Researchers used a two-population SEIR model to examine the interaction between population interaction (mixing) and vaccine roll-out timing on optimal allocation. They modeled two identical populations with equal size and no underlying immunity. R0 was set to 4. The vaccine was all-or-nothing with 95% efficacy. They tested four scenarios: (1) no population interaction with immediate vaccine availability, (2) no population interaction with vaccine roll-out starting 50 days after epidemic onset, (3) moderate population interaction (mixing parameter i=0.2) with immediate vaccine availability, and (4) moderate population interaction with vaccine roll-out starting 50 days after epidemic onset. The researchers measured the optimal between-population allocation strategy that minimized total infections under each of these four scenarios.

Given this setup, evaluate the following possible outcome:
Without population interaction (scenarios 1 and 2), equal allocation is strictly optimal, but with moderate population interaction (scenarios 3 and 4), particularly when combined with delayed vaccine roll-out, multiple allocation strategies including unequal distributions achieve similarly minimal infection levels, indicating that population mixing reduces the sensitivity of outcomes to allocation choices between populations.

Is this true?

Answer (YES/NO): NO